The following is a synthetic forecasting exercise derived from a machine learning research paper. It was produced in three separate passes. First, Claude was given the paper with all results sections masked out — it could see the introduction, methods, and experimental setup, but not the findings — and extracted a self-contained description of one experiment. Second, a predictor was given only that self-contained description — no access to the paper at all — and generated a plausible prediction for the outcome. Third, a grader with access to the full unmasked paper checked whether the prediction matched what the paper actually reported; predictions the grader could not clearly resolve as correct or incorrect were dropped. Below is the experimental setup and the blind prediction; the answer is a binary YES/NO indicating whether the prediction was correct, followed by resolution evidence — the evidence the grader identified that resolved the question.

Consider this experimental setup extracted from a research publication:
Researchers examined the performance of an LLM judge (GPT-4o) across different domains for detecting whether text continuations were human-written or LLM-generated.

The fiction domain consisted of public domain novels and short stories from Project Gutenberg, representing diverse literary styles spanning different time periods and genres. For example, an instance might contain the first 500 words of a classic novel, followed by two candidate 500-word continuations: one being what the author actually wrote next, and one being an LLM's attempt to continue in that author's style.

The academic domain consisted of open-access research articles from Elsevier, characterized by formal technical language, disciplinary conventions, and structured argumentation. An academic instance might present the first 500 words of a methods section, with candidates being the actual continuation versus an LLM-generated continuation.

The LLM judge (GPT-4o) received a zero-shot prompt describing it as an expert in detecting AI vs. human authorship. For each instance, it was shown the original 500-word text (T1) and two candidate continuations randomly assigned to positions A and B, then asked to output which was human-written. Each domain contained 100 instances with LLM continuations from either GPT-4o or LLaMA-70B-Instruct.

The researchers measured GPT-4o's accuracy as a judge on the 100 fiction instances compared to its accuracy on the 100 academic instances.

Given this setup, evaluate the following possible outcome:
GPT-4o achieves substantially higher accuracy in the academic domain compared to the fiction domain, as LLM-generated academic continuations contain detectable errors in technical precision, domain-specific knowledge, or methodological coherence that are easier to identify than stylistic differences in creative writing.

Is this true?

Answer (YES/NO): NO